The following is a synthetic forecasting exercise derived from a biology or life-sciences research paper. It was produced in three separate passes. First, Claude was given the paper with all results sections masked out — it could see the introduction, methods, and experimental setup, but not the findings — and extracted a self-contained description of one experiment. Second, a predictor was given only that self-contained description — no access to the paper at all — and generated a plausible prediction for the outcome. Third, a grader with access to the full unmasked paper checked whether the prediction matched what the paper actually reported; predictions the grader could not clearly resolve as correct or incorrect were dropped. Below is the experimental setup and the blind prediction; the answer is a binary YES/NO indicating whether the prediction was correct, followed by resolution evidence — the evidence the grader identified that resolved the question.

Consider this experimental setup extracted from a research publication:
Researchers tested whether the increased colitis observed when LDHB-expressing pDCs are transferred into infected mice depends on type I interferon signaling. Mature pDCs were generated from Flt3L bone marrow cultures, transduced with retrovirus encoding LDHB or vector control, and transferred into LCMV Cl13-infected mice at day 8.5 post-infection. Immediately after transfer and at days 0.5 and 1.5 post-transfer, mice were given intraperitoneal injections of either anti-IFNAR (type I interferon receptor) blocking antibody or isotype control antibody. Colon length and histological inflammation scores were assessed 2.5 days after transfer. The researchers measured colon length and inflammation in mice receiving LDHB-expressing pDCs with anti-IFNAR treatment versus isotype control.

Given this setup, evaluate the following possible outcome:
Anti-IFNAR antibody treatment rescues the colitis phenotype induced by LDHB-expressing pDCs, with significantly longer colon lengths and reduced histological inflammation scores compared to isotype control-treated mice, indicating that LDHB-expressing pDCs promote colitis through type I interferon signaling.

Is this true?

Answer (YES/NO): YES